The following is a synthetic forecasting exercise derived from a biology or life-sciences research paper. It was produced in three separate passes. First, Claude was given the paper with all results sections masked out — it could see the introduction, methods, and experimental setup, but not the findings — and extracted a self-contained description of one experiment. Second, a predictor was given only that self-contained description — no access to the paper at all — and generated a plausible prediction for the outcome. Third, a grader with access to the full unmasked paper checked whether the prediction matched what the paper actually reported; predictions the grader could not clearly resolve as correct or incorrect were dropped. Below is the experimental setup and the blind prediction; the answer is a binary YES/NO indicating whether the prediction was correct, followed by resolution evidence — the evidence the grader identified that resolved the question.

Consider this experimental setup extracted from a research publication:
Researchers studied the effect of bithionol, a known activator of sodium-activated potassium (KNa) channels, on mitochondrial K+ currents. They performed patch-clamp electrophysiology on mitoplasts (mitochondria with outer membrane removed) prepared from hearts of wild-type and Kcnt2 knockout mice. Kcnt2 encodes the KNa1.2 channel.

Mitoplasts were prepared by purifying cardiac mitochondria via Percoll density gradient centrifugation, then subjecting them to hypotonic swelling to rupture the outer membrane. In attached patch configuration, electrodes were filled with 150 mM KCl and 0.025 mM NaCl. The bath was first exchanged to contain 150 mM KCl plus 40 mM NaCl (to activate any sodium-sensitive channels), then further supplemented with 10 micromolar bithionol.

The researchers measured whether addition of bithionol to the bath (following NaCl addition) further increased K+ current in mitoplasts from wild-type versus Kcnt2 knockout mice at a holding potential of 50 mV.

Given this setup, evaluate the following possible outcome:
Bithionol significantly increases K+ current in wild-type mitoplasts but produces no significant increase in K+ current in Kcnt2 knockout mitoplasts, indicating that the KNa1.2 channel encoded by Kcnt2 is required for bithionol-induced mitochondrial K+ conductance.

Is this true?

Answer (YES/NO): YES